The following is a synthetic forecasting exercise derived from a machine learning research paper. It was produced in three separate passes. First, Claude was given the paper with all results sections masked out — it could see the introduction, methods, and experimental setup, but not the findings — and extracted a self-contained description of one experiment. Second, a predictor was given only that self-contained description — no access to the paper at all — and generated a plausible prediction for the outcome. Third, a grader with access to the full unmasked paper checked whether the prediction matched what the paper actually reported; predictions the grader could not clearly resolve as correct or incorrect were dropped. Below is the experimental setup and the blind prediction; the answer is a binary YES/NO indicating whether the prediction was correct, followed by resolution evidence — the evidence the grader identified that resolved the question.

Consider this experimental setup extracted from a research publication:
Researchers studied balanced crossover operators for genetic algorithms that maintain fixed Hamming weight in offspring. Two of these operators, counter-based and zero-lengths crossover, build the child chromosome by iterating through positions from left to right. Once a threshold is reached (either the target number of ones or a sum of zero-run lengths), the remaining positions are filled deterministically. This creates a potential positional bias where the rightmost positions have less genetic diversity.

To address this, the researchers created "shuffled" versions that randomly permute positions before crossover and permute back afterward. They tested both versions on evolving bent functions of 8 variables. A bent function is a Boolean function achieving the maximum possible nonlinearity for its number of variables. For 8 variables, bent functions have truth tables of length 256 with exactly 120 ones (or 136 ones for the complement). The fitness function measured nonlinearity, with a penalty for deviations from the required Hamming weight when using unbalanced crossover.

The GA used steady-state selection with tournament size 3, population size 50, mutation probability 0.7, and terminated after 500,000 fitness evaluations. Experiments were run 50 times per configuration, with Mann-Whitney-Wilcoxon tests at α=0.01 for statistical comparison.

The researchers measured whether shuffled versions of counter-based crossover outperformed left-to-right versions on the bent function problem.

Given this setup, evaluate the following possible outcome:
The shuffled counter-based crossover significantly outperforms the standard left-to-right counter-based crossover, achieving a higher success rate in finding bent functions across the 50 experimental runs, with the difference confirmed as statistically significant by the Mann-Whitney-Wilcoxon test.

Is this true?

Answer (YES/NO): NO